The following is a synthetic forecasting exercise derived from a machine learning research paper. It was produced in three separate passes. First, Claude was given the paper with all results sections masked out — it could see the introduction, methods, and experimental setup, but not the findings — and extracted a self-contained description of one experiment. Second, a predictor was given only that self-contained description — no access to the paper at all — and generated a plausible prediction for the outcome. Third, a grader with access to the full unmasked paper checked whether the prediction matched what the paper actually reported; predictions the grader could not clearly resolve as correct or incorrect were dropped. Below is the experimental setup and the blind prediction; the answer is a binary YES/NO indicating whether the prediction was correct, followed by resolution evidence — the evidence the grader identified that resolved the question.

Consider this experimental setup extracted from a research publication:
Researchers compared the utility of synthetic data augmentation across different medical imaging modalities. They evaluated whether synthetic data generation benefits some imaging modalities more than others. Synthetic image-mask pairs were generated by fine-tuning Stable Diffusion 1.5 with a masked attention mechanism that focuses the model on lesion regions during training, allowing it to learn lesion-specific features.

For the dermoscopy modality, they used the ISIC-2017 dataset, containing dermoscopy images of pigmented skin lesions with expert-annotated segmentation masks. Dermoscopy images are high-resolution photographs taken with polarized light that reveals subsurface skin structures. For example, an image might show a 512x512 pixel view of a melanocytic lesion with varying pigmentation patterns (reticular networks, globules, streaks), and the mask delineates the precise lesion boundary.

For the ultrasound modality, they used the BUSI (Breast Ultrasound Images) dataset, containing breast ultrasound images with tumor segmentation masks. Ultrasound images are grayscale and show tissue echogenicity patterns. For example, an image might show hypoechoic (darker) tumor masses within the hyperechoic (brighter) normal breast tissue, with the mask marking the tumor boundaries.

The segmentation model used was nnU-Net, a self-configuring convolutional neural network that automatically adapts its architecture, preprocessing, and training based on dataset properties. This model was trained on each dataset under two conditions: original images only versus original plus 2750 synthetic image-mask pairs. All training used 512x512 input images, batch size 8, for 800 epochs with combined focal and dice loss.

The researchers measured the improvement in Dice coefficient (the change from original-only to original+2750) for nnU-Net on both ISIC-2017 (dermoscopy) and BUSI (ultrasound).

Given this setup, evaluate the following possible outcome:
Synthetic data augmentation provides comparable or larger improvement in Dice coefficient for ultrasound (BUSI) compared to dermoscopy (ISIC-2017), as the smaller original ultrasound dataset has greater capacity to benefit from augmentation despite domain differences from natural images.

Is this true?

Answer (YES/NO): YES